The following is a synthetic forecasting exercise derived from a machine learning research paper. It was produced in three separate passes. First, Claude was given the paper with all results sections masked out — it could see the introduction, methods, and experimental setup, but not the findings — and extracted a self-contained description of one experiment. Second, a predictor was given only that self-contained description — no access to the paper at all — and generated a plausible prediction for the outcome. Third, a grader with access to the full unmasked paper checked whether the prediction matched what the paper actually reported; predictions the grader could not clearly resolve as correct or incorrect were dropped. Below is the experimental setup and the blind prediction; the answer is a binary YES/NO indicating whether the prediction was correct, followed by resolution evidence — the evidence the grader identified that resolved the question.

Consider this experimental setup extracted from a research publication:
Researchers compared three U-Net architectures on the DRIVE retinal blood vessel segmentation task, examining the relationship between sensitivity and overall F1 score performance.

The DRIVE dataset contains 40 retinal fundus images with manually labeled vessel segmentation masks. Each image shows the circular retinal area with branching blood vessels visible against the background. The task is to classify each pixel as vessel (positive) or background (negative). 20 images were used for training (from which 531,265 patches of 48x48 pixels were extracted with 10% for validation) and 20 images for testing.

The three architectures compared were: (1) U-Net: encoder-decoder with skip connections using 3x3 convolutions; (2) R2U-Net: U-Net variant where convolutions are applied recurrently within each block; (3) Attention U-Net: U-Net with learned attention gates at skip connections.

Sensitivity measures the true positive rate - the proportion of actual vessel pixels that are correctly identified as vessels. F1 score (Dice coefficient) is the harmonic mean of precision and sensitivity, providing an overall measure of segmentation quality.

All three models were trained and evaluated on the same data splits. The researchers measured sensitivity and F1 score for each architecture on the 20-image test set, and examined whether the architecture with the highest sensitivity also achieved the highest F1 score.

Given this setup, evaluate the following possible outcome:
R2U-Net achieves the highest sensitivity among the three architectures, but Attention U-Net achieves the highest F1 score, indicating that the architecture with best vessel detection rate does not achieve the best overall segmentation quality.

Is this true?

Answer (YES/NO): NO